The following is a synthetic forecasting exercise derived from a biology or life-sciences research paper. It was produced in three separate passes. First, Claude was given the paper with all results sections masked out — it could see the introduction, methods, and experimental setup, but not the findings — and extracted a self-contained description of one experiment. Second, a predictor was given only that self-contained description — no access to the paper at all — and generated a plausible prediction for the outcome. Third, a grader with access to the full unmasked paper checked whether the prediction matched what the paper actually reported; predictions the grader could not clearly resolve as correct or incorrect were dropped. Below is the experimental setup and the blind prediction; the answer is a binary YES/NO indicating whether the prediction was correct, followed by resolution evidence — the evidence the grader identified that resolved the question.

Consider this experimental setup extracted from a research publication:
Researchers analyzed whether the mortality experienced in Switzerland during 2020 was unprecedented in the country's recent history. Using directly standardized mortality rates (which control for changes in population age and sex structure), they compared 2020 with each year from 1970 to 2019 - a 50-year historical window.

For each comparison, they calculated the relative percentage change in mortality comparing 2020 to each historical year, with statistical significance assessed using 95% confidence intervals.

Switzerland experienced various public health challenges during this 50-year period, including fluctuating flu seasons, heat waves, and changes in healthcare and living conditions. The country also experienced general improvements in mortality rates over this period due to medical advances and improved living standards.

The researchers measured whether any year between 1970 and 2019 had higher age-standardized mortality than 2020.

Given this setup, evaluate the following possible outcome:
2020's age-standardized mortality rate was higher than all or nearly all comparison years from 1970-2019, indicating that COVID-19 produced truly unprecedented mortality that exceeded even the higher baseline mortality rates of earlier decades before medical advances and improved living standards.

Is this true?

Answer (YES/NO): NO